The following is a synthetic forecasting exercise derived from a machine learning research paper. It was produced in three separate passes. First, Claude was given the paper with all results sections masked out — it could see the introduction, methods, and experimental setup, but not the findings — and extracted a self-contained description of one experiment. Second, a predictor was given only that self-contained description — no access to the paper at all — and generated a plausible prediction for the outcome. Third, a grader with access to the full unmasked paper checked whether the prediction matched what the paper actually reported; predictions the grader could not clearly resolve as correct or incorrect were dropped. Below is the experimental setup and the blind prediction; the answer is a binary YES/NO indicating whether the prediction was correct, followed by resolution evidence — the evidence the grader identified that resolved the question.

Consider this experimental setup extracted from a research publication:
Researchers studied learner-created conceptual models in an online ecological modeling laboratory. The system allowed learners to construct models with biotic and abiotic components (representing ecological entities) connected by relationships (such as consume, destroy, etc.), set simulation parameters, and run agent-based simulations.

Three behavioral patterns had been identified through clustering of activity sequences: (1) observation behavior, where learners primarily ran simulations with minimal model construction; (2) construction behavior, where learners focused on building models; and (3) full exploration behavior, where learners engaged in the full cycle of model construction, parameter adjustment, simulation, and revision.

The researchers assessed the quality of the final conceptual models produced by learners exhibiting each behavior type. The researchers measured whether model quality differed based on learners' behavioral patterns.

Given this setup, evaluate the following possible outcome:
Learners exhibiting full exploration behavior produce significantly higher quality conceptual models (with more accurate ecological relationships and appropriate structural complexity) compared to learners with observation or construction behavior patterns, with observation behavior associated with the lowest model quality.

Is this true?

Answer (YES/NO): NO